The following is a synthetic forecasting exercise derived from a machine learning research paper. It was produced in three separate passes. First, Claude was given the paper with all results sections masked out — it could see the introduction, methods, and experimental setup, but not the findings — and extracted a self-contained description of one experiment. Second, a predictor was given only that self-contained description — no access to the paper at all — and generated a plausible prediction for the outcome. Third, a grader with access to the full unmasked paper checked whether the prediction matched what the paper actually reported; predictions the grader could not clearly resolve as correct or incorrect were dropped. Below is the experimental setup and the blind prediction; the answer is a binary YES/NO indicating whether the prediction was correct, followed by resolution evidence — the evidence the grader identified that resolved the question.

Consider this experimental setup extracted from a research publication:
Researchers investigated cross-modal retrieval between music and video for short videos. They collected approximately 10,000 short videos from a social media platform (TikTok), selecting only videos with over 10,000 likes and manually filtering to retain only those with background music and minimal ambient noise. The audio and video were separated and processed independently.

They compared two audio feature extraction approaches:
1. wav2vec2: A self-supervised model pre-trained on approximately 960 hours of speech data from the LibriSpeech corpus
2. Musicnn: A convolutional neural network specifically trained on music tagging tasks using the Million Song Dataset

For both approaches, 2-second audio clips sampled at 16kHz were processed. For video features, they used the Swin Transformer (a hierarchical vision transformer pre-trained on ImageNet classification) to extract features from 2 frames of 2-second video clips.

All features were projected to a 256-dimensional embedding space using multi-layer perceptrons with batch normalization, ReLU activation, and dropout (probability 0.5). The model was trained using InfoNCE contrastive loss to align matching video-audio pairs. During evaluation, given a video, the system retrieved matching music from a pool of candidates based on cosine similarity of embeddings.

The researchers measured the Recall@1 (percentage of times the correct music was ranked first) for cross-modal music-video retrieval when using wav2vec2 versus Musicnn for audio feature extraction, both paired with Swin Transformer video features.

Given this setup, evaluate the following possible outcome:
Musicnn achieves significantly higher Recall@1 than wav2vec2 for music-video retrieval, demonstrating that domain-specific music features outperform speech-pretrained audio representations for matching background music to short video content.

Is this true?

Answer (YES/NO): YES